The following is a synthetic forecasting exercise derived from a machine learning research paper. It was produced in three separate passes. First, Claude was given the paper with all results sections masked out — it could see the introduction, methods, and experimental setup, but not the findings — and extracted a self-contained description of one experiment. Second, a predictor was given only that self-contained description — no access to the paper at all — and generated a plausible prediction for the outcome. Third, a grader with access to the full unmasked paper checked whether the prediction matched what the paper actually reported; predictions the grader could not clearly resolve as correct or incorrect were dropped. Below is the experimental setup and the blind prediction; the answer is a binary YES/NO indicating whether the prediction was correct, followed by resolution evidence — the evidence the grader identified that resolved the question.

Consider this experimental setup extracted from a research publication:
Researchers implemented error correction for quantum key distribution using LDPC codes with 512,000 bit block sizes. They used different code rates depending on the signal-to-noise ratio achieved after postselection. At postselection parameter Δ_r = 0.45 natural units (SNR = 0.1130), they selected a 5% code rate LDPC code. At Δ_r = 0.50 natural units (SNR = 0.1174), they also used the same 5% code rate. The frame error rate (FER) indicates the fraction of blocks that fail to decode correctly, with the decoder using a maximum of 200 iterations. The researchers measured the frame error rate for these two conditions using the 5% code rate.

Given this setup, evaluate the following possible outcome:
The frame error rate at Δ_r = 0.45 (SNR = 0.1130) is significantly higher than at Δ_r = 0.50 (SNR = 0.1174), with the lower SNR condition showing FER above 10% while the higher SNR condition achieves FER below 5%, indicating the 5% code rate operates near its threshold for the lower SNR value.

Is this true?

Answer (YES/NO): NO